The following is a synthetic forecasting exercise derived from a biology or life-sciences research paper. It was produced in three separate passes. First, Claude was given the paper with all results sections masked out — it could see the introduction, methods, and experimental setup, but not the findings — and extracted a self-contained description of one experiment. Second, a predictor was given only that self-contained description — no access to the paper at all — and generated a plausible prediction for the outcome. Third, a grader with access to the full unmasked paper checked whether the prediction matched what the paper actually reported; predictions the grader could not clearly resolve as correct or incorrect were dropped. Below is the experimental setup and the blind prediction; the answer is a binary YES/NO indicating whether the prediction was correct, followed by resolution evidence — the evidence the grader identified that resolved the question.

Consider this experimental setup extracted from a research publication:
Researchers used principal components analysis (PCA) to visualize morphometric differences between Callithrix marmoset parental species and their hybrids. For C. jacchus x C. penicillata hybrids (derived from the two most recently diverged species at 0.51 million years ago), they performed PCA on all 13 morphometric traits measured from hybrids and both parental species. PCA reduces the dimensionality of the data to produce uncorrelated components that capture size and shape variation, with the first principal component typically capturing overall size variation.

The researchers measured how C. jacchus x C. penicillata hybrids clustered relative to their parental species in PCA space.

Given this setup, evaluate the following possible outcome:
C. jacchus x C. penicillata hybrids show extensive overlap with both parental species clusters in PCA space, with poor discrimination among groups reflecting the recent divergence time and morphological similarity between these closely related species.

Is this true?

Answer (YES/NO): YES